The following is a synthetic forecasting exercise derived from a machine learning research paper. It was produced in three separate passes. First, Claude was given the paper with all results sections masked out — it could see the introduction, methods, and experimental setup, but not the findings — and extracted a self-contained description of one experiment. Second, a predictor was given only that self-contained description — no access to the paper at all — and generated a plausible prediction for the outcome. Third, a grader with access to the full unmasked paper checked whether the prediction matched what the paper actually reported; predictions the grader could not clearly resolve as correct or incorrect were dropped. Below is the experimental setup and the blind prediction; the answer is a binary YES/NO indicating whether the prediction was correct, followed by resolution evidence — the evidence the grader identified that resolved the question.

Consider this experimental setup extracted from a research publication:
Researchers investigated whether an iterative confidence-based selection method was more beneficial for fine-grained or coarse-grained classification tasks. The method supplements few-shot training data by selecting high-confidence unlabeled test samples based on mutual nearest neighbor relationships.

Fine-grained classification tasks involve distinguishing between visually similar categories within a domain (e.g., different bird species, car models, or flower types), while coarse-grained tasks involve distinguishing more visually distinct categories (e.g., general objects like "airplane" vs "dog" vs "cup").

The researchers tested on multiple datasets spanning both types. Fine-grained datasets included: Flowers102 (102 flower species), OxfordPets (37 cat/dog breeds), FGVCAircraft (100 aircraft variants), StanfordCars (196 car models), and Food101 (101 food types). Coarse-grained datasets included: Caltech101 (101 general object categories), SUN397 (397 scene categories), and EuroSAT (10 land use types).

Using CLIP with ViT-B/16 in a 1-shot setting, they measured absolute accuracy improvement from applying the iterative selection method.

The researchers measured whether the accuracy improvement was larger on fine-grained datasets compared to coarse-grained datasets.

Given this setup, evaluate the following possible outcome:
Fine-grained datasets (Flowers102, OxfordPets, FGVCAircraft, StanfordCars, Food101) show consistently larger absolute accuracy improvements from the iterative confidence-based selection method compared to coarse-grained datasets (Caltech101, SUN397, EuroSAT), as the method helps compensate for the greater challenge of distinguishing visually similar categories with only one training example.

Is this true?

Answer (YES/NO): NO